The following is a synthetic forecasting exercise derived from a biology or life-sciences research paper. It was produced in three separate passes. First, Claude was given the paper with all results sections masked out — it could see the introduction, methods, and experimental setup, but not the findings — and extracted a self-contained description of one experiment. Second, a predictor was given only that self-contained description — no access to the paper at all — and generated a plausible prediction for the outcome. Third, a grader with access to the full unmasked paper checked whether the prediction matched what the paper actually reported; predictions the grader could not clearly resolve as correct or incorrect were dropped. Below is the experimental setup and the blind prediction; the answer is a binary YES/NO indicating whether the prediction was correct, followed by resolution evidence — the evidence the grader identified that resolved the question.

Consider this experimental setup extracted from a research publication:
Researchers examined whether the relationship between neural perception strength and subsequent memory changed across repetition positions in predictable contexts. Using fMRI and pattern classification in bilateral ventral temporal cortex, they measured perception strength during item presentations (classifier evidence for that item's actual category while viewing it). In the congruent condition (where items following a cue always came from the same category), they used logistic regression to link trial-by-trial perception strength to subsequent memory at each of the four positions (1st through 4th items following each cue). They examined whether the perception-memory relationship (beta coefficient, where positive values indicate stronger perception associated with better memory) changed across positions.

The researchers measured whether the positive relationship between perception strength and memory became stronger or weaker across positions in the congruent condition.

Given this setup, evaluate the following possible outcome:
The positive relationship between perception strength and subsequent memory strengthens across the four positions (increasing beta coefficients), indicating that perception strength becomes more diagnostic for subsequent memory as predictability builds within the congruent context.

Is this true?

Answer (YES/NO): NO